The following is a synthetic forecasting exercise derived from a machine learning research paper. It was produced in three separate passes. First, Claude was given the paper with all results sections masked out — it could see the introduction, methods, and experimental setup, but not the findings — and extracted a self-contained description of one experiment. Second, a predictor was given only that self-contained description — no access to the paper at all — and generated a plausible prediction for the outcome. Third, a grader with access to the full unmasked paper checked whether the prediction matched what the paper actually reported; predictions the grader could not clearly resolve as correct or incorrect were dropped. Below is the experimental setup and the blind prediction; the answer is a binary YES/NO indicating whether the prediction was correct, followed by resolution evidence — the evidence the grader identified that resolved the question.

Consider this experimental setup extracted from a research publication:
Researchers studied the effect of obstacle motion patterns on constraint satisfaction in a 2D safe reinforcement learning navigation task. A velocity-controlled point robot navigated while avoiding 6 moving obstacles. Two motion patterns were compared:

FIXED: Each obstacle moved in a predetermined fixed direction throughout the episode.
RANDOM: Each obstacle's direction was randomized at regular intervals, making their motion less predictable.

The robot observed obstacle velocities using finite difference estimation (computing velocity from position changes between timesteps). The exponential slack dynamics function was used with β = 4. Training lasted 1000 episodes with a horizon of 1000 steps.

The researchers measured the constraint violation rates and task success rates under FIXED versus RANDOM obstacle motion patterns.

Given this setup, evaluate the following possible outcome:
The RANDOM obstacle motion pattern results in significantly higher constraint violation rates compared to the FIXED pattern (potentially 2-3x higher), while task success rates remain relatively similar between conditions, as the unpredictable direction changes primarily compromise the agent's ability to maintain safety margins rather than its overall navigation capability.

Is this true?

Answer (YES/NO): NO